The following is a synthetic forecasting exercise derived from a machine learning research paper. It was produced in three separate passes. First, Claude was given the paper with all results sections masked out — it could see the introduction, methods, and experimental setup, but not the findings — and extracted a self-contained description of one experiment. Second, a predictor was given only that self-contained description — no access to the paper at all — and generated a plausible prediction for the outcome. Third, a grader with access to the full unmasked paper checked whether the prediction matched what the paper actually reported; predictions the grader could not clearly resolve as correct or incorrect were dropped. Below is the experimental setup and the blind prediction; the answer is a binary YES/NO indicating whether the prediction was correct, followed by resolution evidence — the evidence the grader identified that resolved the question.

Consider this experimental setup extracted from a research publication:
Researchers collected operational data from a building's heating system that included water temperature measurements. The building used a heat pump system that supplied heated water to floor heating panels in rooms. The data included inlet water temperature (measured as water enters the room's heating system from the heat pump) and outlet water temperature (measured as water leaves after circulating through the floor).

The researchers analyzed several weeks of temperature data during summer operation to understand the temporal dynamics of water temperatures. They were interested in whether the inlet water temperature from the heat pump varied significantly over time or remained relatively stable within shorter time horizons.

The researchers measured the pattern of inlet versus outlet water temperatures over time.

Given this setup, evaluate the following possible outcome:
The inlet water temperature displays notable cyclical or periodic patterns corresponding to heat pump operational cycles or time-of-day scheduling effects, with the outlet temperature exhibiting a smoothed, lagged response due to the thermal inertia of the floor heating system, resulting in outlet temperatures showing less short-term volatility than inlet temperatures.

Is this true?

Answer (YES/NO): NO